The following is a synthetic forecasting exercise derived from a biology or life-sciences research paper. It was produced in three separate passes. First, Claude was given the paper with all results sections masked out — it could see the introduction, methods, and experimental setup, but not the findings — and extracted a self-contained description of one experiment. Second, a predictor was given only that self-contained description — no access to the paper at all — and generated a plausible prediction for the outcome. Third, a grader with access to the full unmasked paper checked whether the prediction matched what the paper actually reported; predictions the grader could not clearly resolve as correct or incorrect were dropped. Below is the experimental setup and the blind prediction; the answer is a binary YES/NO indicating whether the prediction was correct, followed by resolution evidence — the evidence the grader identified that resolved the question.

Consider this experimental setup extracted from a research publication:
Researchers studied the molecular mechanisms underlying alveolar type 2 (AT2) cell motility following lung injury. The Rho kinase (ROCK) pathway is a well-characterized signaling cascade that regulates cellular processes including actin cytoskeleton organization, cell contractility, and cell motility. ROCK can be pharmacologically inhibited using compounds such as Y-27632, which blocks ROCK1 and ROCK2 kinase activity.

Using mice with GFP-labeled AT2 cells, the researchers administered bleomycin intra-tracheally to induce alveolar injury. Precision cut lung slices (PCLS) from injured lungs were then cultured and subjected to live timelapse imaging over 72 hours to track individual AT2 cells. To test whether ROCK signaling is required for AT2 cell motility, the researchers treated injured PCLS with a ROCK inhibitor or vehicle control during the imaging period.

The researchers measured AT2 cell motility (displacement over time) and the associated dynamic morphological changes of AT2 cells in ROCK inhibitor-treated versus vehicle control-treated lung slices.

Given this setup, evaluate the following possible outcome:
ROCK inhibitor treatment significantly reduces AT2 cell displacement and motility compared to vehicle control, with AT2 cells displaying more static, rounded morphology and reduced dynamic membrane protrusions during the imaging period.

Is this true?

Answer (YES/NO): YES